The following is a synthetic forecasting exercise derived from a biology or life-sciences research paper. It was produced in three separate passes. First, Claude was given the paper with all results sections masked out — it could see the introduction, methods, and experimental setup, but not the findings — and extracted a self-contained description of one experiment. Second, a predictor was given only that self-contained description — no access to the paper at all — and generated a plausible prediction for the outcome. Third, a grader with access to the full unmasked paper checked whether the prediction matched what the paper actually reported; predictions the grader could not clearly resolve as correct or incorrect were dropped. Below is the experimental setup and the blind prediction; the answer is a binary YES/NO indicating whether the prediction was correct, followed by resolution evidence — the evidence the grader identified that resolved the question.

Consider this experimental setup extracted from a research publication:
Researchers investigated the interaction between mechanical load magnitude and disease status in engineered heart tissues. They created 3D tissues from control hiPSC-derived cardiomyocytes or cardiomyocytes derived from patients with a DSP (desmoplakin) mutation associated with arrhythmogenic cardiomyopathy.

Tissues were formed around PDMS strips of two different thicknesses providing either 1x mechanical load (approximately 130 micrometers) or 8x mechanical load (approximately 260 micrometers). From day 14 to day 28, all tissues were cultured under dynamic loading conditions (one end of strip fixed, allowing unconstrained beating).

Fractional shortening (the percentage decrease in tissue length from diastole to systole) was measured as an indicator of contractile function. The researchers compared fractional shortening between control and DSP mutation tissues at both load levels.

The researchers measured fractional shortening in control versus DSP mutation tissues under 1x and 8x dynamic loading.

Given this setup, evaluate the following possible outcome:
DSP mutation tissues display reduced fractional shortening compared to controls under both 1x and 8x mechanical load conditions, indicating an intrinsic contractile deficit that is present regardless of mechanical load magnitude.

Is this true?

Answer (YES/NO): YES